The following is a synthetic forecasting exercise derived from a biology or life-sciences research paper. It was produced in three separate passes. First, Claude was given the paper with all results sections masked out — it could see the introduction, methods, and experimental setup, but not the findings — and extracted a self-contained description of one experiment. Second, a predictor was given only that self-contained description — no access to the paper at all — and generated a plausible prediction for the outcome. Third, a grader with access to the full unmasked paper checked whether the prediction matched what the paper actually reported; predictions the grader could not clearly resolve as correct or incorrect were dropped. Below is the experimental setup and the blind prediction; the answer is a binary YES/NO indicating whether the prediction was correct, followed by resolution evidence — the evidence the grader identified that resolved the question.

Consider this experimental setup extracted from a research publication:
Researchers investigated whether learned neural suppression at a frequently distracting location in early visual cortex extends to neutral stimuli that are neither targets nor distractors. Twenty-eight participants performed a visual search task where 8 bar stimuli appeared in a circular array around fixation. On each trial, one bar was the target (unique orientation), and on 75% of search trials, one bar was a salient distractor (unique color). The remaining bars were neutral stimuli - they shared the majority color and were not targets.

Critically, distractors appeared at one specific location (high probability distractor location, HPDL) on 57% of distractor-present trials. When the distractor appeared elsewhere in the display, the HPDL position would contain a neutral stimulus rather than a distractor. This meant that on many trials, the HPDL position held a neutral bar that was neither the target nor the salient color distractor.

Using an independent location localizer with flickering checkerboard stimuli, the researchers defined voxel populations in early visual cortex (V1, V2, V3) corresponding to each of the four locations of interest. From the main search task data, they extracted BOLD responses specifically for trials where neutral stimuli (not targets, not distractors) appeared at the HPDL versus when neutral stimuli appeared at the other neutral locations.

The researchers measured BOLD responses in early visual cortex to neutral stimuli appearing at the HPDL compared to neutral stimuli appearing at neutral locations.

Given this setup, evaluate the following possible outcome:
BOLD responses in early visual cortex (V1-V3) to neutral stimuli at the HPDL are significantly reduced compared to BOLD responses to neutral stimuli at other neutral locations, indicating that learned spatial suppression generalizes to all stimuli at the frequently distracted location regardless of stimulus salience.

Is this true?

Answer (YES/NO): YES